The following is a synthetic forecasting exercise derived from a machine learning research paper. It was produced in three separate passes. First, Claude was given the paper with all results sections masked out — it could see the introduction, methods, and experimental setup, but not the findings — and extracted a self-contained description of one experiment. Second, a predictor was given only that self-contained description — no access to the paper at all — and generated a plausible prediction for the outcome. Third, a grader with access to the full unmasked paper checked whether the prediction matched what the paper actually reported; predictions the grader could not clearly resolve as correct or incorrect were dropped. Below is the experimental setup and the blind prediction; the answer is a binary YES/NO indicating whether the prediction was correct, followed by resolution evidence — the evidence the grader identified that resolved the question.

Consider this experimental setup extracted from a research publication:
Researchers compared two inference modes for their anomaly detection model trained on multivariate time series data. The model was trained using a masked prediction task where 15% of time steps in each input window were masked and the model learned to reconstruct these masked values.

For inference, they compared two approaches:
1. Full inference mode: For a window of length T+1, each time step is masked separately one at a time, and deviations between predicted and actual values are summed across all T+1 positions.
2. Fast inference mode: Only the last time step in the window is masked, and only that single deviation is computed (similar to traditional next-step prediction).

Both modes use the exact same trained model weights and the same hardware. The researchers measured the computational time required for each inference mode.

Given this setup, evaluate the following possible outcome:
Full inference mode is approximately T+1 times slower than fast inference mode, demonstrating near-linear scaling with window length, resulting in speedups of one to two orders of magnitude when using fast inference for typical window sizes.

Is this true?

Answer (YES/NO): NO